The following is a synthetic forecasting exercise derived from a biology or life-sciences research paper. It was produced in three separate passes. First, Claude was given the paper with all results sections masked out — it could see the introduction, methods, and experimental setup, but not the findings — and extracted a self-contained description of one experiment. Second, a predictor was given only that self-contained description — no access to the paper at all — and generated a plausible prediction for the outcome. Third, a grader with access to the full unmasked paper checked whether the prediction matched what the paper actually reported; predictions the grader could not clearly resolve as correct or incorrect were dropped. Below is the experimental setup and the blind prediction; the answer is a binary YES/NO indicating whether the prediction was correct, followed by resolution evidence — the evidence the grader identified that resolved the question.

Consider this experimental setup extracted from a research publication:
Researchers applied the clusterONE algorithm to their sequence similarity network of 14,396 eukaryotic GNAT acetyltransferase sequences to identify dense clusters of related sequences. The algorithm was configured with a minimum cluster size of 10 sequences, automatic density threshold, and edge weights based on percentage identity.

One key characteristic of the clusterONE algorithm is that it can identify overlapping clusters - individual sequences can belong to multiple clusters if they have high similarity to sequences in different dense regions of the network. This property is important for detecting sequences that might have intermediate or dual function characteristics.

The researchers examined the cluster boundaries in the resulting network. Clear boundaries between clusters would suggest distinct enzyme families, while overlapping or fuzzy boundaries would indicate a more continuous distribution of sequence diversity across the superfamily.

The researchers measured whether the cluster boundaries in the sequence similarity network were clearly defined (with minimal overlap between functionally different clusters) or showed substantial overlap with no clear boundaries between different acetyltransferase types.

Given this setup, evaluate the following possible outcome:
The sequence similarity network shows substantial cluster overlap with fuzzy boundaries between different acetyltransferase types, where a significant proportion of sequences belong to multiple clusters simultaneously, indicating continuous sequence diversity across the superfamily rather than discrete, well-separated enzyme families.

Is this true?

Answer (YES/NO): NO